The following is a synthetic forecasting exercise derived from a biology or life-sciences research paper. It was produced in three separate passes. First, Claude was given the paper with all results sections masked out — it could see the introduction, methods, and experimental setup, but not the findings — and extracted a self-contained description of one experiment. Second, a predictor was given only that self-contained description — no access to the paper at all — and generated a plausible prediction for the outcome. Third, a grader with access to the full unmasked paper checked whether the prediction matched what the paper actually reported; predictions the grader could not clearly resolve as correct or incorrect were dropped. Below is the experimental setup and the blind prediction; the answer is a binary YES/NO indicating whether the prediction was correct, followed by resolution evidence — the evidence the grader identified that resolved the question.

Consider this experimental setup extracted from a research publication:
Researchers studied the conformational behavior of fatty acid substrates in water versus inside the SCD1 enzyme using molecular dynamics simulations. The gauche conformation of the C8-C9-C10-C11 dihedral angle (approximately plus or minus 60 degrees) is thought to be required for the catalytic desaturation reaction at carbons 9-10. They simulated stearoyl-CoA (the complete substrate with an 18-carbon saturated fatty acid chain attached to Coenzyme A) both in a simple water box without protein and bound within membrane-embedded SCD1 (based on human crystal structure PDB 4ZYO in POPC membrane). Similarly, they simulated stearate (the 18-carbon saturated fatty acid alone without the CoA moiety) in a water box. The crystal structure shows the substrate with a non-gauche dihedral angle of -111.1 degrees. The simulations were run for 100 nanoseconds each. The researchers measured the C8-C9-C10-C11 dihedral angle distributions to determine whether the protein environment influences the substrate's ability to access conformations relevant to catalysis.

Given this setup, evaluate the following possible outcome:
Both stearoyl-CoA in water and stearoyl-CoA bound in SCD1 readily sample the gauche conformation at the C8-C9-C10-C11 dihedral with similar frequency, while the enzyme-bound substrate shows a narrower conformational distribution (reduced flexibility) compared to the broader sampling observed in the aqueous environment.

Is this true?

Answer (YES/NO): NO